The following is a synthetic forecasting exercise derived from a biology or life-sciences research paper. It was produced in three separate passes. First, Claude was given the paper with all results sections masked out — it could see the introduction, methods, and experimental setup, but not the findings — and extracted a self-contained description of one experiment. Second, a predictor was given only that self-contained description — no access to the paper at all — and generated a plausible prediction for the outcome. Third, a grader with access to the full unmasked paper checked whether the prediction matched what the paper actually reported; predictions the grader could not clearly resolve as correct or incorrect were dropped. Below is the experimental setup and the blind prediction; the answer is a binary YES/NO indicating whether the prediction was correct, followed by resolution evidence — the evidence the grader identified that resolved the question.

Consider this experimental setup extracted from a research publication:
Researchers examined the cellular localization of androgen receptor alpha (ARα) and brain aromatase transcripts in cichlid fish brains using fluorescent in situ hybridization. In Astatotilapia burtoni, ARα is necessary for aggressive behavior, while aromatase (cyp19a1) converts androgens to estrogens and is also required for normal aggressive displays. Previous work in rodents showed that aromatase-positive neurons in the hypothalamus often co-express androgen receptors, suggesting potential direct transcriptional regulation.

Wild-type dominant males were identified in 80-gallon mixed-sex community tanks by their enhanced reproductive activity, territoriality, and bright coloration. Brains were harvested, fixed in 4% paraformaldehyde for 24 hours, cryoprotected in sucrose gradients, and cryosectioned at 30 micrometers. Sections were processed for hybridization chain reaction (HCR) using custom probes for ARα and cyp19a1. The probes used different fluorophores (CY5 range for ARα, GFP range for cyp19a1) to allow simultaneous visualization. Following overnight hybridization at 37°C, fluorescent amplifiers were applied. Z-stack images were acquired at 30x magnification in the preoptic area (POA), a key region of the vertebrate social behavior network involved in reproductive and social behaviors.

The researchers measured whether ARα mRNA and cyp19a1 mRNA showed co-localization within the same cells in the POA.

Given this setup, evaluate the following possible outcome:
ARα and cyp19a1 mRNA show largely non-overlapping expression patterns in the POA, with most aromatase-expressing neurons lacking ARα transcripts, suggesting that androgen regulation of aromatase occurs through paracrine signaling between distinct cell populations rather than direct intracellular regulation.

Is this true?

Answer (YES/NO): YES